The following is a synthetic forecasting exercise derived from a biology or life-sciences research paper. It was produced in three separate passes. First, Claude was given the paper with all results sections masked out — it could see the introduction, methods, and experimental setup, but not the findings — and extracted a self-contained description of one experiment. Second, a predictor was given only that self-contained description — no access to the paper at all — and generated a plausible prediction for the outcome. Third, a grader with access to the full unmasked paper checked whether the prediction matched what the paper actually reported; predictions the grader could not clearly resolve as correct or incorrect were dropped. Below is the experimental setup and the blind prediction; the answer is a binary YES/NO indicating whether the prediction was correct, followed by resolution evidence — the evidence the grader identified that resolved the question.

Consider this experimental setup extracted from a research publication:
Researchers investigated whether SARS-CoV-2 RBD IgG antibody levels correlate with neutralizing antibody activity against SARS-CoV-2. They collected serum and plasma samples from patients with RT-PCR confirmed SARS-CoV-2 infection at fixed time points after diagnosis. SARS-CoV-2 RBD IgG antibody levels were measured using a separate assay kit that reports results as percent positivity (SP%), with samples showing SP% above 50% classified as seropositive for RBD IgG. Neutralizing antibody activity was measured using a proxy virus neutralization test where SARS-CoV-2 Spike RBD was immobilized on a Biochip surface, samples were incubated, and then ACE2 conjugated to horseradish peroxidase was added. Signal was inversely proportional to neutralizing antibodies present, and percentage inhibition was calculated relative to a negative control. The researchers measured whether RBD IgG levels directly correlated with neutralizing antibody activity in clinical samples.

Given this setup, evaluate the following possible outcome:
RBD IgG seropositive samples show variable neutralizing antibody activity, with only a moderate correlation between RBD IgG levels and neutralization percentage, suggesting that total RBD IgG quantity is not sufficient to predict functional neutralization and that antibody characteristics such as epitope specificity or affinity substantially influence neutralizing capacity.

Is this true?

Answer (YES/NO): NO